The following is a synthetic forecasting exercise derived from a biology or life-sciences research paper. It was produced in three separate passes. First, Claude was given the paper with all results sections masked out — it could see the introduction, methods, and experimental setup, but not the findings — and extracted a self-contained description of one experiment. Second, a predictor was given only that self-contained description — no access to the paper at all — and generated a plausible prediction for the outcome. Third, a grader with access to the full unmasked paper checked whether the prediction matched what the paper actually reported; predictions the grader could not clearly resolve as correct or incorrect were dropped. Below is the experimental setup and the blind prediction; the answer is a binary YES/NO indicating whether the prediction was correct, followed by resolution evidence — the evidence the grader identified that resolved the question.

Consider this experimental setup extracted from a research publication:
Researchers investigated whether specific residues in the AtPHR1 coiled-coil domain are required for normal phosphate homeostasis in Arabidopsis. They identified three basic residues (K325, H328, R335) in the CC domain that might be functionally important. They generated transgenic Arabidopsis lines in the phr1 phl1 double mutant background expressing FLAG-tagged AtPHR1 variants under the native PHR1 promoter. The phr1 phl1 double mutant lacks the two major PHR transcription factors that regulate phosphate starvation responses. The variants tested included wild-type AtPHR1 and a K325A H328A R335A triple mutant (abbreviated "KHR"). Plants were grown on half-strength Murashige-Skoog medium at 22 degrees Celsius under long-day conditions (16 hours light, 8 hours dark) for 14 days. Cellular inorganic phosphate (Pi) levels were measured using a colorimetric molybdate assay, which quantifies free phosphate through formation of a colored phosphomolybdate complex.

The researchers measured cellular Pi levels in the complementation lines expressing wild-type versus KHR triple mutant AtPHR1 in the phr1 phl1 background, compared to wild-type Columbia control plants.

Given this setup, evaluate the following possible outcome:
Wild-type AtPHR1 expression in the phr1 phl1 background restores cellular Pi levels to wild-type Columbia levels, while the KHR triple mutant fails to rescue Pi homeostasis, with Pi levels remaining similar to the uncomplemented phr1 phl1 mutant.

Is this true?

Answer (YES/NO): NO